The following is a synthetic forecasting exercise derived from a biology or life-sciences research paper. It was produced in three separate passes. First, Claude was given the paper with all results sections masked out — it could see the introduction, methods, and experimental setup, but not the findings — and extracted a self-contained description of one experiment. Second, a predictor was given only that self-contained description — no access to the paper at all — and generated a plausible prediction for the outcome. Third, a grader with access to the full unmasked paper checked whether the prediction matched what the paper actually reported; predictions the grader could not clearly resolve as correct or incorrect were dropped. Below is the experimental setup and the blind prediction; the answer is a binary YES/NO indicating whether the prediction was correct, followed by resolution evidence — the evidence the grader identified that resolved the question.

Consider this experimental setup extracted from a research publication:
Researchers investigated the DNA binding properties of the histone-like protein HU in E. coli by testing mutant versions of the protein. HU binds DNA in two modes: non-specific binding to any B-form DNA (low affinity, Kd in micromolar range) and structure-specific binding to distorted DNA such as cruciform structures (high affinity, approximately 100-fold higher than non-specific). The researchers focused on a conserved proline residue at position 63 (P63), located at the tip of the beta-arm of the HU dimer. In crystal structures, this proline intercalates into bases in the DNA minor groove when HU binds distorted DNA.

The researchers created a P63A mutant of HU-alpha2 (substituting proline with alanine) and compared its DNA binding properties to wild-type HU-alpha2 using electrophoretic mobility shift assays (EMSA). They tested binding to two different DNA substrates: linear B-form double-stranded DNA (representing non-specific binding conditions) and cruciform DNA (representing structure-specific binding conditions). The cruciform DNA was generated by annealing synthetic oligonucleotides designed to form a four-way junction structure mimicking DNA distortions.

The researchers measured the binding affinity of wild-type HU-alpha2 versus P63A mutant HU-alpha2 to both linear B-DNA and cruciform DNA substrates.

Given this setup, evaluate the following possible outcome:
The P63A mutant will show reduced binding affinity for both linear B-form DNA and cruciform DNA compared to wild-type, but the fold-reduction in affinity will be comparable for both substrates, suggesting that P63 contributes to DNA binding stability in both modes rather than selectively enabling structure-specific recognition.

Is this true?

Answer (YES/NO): NO